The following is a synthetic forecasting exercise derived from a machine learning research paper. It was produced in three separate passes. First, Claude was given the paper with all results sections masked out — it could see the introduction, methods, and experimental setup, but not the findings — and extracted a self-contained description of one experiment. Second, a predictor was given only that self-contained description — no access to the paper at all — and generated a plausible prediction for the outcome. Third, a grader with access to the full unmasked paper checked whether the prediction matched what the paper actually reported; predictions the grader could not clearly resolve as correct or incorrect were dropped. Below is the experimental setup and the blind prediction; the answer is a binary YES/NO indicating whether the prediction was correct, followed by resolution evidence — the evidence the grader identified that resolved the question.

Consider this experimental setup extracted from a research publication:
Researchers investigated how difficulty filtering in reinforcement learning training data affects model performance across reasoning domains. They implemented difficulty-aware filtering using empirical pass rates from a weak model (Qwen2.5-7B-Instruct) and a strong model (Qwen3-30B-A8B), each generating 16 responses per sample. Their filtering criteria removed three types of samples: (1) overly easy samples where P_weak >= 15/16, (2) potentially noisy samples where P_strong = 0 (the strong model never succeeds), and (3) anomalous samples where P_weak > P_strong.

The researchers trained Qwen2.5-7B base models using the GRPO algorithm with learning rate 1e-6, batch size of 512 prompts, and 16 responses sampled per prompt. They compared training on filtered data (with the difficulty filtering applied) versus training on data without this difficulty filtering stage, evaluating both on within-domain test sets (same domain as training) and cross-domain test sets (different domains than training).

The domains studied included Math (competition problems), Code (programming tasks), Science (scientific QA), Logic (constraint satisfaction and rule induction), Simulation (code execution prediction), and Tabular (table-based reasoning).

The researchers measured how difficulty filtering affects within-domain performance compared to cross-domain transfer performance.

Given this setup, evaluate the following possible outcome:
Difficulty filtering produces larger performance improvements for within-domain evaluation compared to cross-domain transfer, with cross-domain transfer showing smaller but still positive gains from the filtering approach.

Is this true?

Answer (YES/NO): NO